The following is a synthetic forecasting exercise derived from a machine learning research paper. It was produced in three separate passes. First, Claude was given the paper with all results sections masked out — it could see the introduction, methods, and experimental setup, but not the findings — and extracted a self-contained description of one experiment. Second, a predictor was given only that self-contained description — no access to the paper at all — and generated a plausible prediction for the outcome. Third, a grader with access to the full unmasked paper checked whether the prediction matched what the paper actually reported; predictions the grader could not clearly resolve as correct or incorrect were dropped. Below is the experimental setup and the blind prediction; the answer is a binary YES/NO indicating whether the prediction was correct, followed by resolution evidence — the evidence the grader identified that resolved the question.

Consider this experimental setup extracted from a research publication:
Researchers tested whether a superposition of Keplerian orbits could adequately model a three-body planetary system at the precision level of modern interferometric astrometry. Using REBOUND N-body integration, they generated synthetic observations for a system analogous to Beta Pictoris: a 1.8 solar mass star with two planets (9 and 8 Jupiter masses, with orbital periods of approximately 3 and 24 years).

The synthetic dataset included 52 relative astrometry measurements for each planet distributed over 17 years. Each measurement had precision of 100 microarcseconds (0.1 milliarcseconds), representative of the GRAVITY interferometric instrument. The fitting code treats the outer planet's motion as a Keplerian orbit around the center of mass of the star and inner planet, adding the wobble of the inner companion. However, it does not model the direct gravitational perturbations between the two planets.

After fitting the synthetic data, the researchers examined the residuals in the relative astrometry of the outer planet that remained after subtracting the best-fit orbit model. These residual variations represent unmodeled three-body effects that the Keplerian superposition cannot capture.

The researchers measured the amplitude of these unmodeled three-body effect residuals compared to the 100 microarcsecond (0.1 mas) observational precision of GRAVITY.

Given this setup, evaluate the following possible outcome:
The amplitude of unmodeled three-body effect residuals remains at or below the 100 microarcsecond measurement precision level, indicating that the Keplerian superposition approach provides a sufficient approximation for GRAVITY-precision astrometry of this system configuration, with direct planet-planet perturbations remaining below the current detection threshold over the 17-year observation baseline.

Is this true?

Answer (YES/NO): YES